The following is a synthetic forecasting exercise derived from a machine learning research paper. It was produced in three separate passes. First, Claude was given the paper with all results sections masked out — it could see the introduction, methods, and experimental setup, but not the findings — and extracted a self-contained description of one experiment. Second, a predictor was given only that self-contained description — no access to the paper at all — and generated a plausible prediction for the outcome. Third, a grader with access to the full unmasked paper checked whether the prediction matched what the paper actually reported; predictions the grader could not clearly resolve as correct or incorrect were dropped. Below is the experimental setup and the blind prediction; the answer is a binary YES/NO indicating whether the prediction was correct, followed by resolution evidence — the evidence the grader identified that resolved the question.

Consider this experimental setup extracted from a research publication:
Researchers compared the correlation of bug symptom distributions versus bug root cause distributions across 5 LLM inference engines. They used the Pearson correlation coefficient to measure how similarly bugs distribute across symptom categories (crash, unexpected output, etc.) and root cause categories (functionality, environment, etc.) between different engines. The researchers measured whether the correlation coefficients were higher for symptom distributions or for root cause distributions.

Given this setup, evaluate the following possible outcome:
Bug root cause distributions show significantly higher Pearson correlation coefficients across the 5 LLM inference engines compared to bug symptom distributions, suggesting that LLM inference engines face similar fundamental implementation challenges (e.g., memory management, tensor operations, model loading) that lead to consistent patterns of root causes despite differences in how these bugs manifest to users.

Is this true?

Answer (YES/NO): NO